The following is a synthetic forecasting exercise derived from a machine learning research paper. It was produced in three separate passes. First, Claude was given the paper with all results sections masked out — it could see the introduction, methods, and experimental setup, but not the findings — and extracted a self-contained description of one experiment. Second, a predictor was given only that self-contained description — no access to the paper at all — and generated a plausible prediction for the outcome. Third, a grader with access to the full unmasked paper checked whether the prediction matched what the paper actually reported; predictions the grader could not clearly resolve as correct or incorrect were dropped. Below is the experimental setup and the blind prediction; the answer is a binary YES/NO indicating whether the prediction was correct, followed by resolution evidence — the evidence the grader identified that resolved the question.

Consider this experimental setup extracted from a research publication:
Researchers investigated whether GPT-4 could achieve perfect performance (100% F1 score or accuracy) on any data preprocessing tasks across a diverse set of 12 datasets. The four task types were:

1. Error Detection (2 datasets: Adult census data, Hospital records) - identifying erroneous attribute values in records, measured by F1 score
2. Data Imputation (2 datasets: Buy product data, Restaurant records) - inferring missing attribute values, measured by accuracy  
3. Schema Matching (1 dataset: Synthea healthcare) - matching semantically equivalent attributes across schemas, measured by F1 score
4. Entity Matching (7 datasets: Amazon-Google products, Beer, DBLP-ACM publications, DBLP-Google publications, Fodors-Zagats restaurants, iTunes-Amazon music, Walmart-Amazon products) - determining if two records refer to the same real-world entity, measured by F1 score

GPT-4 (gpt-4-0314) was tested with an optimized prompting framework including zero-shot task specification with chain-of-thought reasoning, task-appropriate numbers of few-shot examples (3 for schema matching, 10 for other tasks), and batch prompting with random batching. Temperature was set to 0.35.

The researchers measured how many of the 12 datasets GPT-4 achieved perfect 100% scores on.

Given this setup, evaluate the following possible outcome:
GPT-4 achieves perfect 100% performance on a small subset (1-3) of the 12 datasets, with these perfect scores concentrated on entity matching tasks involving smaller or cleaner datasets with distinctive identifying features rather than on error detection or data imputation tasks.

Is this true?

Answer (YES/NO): NO